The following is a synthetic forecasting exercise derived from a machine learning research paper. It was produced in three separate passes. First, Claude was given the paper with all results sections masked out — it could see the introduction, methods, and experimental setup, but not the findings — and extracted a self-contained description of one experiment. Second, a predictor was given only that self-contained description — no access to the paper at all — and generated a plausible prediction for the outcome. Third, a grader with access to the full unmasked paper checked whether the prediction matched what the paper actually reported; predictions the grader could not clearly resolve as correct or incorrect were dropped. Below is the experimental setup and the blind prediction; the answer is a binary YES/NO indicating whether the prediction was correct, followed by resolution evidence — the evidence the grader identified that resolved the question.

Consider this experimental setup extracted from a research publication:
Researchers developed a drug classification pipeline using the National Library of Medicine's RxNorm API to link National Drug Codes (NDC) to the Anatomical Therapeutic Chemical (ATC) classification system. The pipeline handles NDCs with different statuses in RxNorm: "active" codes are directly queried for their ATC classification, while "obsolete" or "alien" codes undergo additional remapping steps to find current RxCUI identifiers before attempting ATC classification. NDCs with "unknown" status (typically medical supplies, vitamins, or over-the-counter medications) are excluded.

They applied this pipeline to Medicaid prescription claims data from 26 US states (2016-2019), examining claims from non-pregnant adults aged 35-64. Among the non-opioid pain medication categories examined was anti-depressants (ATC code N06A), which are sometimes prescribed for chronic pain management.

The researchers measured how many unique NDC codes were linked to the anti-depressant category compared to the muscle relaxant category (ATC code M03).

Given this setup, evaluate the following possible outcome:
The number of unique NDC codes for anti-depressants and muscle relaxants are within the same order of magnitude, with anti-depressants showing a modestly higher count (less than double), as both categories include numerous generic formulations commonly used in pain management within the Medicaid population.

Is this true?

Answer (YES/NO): NO